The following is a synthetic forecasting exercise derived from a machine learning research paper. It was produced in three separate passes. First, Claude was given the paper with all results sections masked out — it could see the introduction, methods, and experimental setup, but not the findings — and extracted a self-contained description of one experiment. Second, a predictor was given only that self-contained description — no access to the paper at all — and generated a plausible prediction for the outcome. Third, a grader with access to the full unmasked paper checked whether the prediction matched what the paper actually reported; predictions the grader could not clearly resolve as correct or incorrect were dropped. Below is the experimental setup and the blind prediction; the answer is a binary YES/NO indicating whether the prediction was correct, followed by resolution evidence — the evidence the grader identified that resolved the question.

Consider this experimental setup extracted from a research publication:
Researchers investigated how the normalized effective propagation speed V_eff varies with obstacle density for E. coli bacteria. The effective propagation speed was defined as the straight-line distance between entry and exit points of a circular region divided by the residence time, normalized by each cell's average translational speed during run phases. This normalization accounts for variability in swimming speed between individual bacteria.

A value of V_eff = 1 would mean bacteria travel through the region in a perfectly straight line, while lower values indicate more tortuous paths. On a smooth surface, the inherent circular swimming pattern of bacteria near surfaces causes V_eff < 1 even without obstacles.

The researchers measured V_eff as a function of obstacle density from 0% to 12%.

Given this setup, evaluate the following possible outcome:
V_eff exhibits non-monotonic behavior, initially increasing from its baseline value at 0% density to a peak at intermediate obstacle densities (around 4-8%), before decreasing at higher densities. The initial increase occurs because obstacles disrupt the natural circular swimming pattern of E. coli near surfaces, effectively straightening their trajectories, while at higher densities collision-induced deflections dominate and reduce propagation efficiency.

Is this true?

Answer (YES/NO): NO